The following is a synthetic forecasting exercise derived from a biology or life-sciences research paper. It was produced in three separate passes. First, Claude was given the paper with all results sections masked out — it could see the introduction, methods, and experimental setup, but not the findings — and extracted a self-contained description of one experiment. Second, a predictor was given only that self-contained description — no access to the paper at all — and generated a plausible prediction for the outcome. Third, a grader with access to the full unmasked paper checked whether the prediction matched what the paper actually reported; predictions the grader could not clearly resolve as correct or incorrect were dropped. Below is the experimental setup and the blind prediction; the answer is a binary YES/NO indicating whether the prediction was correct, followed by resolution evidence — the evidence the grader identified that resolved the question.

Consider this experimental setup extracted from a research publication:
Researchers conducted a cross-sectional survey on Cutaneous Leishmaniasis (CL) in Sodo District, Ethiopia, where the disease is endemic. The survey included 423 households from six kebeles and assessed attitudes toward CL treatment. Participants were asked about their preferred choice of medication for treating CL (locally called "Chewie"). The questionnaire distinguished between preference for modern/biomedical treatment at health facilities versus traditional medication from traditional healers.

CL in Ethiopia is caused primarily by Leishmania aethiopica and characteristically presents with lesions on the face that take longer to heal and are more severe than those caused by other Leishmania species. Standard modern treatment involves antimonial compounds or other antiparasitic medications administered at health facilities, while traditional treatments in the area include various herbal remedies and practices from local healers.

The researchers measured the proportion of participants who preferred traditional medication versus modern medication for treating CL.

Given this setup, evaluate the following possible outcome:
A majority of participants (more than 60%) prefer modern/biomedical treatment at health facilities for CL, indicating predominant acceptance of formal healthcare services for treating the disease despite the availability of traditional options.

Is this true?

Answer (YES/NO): NO